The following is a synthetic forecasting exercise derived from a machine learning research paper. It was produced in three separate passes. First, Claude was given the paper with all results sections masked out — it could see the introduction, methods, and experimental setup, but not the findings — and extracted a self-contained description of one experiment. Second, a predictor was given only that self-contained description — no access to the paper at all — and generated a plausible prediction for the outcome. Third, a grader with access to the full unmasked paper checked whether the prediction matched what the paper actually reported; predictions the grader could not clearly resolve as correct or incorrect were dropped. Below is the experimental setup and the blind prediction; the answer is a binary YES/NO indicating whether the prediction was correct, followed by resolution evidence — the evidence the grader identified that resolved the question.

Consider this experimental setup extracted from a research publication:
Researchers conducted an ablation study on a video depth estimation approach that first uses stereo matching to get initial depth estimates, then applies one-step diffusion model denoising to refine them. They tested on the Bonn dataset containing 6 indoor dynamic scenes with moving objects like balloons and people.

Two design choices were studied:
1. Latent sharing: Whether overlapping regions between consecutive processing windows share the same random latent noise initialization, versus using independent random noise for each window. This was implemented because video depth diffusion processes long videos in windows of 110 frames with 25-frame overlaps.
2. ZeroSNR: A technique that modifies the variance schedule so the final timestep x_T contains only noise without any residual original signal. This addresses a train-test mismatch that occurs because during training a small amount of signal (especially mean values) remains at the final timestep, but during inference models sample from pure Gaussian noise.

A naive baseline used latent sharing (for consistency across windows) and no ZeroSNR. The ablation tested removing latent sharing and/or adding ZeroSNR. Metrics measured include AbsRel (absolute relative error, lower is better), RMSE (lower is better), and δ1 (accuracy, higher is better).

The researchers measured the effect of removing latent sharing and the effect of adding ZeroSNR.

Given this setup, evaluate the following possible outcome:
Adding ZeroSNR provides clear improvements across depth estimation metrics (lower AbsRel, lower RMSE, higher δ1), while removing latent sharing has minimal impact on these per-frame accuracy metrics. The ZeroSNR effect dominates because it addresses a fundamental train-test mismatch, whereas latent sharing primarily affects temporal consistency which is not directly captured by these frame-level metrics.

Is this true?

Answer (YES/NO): NO